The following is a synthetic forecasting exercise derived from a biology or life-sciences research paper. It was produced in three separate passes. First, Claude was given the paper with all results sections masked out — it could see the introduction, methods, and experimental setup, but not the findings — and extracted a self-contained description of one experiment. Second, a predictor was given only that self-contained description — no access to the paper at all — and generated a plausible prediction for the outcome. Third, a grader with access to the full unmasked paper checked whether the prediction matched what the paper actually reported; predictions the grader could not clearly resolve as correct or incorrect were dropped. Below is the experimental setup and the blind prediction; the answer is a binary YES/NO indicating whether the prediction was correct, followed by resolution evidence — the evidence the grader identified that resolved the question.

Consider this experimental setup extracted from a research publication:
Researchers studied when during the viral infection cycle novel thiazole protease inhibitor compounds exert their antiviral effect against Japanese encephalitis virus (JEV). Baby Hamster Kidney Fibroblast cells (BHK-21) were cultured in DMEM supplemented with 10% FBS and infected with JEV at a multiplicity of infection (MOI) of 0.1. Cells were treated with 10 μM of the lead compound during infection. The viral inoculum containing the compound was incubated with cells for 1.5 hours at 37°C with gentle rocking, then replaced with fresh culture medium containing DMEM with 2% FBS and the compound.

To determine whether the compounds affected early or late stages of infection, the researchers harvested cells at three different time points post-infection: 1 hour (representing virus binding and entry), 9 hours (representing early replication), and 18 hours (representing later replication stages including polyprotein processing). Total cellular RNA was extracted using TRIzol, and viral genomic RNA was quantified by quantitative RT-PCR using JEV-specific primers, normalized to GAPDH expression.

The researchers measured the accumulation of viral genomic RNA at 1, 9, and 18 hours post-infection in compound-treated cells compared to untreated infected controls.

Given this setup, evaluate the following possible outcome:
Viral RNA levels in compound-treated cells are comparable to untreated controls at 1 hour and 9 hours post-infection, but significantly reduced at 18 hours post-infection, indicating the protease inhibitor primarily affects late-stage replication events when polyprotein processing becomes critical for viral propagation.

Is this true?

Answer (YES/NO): YES